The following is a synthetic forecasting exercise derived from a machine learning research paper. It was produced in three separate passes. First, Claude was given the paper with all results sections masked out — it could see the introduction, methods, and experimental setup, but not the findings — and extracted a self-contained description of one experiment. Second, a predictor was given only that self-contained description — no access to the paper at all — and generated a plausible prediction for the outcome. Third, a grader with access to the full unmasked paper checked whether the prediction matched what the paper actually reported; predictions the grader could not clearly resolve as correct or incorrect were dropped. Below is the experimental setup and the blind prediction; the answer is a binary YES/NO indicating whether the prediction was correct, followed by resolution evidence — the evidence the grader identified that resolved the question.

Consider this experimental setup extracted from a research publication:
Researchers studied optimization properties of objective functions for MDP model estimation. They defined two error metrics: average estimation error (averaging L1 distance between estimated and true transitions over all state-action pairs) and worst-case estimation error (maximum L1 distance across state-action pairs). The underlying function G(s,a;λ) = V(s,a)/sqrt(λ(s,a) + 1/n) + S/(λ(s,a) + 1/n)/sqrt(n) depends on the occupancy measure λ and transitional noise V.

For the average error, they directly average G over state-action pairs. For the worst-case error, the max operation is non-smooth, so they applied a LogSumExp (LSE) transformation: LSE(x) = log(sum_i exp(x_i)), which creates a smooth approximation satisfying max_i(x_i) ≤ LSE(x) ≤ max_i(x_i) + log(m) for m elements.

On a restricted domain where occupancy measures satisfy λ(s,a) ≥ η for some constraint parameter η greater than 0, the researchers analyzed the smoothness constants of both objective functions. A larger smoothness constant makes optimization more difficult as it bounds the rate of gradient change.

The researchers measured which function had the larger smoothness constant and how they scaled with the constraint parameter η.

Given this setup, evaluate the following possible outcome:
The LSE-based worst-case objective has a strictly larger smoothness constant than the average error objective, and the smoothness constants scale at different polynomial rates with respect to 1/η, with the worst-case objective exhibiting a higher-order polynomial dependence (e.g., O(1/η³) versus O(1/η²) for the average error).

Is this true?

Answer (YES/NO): NO